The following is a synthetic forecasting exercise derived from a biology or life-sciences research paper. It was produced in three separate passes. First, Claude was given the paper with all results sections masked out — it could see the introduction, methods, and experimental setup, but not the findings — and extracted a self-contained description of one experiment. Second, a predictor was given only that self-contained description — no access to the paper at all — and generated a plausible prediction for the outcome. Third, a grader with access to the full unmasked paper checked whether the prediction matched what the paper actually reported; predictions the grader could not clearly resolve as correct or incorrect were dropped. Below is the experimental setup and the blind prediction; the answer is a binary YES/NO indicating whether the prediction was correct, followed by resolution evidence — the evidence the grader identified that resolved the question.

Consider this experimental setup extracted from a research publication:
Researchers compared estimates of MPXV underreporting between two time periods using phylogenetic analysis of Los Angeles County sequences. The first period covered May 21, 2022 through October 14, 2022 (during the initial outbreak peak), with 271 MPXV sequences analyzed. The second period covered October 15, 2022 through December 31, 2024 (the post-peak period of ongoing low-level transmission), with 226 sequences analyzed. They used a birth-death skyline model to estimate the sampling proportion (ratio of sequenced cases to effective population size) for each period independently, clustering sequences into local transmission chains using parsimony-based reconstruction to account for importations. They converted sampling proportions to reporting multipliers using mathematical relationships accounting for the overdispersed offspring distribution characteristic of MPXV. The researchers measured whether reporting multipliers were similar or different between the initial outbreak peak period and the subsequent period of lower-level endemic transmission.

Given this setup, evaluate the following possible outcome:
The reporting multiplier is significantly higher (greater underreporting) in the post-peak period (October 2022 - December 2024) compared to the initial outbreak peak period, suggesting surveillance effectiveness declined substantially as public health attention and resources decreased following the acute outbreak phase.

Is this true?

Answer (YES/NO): NO